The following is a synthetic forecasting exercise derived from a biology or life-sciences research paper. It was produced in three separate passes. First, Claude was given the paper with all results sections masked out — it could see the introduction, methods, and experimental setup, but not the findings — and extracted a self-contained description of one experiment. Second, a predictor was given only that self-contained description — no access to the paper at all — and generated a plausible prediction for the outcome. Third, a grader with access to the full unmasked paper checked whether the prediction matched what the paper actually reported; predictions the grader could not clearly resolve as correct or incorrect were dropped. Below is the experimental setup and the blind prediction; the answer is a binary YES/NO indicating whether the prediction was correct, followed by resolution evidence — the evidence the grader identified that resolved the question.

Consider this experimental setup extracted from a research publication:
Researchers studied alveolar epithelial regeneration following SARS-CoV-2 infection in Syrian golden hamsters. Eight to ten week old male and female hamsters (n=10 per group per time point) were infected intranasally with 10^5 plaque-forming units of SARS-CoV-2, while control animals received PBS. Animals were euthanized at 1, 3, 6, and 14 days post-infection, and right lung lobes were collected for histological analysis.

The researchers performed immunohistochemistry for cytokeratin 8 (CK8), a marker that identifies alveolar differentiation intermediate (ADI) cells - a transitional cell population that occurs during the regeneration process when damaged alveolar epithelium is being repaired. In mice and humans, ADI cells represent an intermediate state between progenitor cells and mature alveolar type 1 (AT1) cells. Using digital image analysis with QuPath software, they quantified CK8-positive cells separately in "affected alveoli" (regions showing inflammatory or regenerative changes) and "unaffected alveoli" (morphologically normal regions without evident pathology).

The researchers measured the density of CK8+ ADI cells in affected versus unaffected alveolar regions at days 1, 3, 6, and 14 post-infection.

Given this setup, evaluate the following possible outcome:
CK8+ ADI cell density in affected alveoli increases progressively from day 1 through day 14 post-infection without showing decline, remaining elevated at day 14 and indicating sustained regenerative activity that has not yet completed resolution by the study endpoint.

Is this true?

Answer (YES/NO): NO